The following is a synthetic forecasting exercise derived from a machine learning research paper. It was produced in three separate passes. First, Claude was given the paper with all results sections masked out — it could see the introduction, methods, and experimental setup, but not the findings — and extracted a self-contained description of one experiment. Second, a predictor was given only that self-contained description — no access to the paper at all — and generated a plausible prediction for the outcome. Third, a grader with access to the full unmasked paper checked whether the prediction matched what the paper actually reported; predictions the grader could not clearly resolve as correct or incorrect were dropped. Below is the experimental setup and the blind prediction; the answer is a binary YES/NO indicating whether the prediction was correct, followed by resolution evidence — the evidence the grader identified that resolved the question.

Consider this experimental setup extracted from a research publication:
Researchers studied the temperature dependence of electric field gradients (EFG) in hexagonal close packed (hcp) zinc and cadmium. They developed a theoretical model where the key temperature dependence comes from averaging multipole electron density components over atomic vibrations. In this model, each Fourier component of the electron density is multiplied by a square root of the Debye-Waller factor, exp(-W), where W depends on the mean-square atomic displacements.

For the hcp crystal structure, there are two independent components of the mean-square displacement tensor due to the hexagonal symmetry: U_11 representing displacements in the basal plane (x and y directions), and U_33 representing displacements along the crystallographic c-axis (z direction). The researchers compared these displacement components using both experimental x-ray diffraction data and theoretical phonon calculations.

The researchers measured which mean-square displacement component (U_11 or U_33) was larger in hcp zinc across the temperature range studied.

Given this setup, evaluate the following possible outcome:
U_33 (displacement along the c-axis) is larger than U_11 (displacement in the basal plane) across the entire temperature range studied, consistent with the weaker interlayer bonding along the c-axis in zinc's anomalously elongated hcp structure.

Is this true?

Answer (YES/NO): YES